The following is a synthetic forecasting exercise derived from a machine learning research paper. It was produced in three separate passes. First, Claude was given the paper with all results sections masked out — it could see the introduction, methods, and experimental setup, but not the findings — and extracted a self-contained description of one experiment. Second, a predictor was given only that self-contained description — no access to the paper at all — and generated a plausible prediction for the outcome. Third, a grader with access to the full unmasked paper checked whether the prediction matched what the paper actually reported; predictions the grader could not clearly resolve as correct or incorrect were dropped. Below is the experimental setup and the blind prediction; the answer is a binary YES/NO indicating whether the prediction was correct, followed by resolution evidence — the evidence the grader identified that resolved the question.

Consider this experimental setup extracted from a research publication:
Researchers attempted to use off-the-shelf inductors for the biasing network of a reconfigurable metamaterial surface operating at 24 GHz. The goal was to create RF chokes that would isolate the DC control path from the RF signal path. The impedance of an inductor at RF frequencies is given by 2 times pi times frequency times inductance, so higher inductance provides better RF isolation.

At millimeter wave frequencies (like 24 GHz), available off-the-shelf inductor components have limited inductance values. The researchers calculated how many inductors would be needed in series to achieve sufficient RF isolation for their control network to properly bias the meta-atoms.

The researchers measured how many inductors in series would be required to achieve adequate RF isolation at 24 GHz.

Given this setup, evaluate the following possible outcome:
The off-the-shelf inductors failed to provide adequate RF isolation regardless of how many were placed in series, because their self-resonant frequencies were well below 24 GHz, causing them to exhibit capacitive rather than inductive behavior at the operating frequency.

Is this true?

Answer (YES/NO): NO